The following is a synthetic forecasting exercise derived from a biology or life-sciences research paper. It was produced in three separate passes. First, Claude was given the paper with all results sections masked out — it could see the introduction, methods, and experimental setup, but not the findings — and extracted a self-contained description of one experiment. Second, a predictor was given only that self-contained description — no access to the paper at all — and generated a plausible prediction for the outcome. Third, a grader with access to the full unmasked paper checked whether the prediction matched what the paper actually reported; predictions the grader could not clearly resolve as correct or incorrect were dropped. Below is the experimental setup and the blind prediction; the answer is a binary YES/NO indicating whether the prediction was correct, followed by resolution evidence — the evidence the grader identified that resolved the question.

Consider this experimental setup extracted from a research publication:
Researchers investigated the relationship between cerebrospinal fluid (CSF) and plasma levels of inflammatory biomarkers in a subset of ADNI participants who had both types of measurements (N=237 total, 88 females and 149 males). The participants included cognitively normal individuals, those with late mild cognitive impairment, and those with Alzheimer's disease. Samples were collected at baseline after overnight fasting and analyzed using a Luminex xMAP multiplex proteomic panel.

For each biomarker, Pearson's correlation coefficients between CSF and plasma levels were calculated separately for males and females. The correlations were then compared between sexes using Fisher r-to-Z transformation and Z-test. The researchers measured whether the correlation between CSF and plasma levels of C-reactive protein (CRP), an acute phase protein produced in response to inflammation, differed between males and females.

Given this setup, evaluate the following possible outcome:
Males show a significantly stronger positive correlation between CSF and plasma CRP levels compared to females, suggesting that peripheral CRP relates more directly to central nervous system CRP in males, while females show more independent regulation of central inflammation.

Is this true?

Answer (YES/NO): NO